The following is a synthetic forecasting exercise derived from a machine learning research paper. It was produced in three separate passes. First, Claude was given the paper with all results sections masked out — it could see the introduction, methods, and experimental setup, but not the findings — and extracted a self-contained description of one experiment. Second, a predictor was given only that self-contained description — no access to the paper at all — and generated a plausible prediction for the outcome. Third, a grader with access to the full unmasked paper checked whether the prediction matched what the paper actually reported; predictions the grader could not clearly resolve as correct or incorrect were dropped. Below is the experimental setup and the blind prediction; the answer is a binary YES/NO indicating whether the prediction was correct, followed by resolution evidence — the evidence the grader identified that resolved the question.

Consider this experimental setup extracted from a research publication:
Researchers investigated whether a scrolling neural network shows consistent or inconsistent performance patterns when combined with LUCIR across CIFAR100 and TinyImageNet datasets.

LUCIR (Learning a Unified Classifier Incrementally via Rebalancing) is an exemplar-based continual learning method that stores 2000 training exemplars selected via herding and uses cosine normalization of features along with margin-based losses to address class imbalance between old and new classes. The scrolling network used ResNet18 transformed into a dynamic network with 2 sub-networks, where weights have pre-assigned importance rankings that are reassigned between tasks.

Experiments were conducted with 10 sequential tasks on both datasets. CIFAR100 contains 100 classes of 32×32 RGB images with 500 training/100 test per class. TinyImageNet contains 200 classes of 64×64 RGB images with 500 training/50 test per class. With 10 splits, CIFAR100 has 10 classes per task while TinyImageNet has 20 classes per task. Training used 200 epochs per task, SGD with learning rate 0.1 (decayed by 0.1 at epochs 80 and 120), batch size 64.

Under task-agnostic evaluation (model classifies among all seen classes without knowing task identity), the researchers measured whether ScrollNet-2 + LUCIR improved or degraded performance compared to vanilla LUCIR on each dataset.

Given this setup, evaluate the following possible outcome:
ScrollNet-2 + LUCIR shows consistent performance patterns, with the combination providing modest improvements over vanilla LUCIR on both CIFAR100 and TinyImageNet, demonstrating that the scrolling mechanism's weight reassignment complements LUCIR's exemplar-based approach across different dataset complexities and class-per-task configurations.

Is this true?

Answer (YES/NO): NO